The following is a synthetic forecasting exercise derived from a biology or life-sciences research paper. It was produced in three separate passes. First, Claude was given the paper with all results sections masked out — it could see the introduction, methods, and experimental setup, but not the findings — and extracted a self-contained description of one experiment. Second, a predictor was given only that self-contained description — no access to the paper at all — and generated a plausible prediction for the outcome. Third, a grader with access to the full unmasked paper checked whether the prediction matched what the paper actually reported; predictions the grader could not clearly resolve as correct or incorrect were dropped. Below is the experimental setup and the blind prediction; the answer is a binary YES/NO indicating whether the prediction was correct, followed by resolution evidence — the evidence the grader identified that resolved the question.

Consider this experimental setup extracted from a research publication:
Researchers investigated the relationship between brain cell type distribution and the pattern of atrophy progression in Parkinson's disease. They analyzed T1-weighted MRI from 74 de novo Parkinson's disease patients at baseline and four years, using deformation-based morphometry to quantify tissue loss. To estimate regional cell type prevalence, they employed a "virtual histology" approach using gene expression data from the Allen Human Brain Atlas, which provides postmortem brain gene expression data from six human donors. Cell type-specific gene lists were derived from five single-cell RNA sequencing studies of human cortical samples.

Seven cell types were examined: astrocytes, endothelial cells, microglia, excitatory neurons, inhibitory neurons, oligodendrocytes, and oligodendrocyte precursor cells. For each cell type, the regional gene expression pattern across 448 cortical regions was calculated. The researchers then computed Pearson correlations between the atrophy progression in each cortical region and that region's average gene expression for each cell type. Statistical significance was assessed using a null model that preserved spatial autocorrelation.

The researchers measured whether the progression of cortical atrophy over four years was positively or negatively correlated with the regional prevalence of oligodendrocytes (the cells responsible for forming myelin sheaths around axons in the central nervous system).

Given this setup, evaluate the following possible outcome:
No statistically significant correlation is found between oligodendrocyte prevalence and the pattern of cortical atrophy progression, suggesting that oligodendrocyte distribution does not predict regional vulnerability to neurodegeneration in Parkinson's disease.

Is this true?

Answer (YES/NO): NO